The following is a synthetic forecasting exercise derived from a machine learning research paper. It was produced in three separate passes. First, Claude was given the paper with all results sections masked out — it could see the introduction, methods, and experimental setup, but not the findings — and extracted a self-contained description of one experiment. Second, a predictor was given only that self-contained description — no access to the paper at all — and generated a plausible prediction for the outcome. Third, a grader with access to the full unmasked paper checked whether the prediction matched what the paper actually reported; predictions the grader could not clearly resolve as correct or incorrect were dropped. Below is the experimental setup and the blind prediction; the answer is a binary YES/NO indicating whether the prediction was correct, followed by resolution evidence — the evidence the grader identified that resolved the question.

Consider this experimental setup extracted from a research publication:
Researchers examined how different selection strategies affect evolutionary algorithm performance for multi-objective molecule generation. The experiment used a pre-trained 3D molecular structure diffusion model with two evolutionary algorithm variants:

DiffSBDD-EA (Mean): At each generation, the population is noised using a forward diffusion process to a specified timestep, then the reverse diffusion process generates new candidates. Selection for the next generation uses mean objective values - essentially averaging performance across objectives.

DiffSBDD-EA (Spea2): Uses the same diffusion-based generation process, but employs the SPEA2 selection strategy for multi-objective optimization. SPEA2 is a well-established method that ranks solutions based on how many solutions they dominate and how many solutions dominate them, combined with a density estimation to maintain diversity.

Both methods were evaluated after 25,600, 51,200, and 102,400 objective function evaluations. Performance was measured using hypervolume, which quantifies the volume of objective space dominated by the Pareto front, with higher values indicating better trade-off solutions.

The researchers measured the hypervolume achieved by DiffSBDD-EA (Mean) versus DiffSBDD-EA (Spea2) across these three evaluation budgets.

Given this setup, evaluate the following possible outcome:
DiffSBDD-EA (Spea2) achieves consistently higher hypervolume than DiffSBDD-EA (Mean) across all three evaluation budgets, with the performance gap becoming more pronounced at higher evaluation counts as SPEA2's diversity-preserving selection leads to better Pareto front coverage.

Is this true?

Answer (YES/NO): NO